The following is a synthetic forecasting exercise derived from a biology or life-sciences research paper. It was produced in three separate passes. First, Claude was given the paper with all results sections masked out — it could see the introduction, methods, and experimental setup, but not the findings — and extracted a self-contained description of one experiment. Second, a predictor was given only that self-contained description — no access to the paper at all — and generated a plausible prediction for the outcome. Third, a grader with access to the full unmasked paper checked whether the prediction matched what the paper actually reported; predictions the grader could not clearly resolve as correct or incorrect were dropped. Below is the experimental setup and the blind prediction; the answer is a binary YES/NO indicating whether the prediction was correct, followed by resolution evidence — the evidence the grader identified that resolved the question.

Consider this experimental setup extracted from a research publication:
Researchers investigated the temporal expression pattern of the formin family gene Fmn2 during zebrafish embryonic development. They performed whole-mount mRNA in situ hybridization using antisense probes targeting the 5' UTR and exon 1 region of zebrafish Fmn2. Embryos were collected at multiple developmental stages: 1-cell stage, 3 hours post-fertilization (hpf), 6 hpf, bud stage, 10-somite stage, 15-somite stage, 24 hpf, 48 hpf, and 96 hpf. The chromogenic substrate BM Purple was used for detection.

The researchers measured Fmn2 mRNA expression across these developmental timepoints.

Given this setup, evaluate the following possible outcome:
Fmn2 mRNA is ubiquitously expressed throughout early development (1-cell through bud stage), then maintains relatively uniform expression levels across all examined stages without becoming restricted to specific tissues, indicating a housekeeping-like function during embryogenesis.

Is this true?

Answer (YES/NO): NO